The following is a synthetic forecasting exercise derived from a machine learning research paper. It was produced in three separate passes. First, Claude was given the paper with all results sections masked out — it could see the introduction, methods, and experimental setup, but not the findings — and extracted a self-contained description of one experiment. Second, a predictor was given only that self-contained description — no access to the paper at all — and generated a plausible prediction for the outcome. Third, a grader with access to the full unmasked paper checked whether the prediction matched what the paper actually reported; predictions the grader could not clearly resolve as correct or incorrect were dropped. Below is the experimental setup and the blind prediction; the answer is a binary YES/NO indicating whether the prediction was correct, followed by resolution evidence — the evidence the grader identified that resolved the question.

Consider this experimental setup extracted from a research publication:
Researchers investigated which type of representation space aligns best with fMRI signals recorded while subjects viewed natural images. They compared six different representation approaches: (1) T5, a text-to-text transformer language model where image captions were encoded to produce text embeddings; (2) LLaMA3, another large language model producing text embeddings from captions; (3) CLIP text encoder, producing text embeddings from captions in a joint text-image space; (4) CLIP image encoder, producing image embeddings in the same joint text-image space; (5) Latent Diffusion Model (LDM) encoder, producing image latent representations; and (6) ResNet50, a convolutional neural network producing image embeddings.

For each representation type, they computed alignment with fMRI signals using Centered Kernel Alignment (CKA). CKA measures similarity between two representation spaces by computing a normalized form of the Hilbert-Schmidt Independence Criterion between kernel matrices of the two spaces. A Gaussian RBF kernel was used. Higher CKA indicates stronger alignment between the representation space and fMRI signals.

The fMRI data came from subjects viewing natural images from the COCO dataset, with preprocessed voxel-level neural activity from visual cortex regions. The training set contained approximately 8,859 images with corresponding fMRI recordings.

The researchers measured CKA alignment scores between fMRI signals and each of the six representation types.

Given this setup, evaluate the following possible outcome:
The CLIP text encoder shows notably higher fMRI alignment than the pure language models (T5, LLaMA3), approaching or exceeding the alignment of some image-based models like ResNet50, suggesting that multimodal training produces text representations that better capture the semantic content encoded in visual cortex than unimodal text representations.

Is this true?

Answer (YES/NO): NO